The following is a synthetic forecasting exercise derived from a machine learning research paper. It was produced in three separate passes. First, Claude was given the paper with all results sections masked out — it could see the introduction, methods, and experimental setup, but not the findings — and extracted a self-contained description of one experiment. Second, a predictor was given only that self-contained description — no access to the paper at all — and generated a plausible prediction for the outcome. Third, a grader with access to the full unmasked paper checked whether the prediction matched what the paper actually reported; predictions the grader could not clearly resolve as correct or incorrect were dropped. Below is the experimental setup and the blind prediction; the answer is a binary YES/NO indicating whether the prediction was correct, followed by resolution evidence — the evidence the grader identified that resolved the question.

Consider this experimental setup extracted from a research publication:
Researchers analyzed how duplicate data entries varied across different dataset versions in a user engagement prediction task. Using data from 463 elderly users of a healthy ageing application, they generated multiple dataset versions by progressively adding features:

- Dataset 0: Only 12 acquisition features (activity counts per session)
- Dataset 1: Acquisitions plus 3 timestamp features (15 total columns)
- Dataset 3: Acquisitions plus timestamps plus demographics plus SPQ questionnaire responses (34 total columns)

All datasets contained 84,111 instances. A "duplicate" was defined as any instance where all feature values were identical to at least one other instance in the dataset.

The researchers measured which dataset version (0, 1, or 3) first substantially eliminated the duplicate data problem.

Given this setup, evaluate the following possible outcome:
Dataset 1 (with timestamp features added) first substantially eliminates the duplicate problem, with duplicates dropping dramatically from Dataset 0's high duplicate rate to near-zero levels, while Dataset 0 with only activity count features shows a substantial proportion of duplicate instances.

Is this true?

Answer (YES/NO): NO